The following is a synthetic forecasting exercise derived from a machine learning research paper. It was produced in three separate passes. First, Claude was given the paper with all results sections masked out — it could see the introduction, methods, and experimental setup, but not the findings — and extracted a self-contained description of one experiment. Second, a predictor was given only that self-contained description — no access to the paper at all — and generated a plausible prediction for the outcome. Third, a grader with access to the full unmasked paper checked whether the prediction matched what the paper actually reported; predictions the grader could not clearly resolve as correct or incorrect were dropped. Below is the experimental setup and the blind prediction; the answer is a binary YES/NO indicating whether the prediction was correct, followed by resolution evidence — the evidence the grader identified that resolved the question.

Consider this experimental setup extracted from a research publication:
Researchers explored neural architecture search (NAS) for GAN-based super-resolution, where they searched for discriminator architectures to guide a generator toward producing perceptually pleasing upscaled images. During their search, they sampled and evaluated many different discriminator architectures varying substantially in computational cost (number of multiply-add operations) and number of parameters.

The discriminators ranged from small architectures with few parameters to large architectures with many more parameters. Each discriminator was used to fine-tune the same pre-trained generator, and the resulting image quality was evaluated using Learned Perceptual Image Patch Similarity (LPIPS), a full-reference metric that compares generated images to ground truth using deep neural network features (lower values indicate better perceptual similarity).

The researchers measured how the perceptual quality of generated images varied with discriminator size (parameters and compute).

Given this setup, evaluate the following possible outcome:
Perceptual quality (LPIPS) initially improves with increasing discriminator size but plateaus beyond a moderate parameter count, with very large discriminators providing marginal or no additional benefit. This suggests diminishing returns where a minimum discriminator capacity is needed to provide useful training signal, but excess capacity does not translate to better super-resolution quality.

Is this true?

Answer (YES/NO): NO